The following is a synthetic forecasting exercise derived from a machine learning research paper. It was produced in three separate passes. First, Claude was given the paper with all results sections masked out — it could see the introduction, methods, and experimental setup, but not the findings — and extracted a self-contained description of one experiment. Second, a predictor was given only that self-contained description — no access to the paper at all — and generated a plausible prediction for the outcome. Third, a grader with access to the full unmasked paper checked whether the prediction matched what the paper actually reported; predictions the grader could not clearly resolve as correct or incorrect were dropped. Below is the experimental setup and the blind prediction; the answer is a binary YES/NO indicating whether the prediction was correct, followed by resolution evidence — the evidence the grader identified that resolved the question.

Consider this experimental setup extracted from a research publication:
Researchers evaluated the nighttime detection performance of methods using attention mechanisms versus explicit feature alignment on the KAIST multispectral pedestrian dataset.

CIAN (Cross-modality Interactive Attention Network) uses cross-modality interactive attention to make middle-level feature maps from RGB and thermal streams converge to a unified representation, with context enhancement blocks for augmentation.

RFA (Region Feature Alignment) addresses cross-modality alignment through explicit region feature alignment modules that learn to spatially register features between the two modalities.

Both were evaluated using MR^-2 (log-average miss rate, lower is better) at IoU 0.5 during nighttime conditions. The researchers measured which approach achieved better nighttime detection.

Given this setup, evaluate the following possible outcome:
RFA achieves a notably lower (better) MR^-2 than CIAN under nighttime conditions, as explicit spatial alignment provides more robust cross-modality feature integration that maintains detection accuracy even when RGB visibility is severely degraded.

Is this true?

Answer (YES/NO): YES